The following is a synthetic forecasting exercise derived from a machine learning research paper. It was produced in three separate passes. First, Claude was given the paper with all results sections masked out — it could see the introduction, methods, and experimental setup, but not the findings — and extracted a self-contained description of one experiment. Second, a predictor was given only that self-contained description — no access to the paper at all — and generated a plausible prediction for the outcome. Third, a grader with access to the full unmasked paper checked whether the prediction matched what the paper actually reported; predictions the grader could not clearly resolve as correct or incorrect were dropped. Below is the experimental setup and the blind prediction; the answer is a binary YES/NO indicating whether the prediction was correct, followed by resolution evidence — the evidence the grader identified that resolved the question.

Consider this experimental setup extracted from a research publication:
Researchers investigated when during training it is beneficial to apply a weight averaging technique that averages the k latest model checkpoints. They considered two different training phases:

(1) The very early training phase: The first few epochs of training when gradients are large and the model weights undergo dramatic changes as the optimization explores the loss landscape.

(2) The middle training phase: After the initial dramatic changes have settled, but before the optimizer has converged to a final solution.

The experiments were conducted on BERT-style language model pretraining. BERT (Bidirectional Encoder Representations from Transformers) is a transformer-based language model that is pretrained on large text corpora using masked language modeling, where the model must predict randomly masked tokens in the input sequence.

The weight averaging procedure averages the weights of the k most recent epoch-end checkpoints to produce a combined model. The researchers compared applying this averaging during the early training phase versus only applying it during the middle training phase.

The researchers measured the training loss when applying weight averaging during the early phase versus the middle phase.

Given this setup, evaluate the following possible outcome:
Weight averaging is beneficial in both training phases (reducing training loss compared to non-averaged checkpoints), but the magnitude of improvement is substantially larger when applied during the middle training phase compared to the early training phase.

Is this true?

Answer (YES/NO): NO